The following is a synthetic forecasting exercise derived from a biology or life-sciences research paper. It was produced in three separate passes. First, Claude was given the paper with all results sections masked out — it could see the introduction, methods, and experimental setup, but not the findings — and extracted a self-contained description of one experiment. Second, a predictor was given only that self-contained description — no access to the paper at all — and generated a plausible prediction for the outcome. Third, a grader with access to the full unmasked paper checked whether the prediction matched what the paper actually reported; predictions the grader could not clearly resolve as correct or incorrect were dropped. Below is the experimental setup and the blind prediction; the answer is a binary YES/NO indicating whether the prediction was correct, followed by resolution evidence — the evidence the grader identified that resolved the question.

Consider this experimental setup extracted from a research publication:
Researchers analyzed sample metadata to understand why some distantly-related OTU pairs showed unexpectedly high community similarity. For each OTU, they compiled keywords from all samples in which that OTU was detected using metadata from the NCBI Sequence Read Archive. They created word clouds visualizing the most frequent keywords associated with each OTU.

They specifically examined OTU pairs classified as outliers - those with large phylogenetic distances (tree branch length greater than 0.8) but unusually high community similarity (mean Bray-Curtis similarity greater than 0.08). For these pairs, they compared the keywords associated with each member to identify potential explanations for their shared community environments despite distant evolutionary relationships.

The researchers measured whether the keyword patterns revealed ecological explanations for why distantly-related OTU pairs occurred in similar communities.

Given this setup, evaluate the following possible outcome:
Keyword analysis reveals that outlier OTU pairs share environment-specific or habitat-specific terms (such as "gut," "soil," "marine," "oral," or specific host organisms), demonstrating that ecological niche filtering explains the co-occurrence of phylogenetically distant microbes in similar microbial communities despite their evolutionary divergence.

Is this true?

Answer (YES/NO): YES